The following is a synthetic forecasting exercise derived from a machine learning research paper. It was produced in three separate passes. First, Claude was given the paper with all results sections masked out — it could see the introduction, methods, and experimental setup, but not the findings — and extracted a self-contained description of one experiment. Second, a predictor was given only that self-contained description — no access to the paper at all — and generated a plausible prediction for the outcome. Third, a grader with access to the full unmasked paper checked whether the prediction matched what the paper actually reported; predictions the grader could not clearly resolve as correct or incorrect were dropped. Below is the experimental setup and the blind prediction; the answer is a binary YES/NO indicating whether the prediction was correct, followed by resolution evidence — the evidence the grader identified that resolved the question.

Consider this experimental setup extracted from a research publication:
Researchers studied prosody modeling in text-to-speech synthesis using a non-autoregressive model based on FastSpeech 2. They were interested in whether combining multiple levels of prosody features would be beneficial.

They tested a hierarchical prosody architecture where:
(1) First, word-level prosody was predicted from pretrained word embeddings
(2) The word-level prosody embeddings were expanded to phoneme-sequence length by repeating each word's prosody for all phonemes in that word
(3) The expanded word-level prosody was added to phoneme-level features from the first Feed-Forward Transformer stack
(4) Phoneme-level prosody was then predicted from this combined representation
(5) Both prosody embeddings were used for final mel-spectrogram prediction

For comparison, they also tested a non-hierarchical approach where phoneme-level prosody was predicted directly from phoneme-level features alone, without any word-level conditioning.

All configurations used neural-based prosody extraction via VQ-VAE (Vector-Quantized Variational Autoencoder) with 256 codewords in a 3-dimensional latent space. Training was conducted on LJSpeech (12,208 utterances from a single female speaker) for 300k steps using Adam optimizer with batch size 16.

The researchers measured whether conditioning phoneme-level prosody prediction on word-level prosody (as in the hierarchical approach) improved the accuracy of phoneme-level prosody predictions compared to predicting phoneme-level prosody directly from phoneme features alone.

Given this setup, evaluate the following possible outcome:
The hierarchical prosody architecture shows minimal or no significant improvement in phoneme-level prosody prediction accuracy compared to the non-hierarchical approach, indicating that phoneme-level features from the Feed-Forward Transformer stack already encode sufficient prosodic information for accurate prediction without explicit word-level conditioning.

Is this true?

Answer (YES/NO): NO